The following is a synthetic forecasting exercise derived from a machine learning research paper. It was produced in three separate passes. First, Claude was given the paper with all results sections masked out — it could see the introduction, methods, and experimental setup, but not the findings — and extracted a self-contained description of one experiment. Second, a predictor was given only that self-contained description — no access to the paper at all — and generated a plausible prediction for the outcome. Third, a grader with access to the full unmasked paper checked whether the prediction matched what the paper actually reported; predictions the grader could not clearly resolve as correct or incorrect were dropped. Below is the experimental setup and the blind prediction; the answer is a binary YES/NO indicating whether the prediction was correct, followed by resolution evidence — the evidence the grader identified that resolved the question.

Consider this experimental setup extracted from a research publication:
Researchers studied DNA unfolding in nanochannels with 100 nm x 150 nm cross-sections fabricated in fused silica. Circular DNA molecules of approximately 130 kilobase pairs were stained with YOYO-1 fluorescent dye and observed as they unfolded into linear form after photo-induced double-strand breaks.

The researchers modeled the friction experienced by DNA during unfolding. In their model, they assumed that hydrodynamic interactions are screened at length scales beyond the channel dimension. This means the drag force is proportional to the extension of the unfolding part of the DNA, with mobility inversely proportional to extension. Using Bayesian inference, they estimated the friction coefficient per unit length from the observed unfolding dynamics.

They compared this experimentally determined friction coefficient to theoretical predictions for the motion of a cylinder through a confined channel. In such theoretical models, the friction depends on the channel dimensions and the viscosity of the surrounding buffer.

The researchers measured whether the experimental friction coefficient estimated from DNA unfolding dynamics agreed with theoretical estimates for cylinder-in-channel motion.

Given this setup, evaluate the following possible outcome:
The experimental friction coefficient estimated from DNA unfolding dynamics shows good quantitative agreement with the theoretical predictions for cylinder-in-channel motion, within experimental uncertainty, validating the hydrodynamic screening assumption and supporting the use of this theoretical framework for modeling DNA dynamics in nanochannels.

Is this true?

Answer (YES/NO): NO